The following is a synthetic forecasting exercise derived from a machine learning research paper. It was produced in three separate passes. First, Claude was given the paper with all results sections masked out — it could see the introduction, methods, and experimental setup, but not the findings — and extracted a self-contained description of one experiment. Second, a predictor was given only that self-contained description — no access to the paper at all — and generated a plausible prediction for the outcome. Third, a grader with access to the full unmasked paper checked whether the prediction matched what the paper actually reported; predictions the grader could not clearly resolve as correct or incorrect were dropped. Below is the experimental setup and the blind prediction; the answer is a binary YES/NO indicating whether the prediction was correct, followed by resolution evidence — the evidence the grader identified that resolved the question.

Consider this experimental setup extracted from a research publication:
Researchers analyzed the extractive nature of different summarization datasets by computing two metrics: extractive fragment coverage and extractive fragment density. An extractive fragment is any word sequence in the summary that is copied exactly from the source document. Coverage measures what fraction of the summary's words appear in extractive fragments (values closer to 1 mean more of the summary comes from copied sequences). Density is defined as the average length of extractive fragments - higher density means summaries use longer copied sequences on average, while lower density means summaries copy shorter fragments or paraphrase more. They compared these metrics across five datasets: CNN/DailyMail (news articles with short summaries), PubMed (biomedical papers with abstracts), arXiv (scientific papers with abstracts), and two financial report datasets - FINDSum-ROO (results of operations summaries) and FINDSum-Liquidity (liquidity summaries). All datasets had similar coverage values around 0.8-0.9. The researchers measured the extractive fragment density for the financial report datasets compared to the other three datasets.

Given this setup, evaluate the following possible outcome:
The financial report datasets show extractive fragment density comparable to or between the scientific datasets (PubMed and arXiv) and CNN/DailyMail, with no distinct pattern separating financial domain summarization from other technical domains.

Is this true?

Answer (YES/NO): NO